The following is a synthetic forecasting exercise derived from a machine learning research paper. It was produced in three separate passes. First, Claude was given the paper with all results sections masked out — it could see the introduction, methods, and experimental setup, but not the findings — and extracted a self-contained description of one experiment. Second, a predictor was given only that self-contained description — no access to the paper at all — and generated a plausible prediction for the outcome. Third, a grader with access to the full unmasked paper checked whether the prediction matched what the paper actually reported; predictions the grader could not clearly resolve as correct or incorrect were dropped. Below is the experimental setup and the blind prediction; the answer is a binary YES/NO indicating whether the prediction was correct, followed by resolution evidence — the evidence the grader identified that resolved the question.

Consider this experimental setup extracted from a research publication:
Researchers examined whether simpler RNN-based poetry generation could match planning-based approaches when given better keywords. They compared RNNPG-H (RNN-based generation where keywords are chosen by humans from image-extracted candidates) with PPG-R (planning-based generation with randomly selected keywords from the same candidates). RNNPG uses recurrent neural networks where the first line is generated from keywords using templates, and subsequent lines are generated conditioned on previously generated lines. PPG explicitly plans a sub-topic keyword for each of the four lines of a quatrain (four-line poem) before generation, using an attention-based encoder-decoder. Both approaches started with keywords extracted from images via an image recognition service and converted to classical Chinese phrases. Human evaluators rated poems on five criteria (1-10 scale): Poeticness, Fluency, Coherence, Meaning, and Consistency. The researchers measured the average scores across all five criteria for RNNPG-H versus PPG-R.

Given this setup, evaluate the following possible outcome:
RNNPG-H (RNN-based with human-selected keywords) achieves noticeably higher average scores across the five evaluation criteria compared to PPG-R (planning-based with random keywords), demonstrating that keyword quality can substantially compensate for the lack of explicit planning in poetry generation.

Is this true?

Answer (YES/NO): YES